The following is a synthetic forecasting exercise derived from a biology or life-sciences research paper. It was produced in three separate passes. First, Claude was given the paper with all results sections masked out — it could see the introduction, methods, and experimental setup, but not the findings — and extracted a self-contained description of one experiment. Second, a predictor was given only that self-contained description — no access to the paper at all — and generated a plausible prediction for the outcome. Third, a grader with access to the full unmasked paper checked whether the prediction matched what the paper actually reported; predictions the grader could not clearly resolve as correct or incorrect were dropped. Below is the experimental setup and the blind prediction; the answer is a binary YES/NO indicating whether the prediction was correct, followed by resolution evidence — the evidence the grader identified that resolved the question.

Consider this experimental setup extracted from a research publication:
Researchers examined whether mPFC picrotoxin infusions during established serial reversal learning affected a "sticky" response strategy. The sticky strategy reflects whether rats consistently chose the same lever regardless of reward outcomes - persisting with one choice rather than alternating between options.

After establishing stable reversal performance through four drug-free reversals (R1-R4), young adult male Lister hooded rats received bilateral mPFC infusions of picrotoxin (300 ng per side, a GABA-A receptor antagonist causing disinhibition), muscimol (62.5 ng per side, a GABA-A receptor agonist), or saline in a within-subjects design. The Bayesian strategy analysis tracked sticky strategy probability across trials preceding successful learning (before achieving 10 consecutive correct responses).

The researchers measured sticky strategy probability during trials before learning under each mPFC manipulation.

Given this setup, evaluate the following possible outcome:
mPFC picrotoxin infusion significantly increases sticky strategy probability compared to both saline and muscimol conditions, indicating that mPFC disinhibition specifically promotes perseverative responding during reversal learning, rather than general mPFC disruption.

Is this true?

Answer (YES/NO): NO